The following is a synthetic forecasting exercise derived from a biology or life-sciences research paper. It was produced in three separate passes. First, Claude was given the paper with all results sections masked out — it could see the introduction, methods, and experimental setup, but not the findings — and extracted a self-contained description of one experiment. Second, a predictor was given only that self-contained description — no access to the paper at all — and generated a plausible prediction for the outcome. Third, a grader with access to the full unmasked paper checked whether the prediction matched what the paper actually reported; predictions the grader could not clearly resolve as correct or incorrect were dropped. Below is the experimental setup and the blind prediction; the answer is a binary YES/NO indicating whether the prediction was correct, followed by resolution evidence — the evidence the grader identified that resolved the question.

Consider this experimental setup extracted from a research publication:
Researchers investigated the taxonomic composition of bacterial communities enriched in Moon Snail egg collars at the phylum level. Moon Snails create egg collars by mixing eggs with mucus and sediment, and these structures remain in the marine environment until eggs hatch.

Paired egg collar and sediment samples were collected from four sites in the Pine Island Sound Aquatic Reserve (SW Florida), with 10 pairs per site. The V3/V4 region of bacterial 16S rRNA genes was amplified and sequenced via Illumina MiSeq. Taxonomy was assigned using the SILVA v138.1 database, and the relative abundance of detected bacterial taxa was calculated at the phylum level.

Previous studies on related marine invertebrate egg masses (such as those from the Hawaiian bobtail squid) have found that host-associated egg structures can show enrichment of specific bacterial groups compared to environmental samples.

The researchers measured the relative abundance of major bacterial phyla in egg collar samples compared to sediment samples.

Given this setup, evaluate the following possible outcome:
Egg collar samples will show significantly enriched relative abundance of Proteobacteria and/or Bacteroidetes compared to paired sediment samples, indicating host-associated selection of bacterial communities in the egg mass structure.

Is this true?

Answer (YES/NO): YES